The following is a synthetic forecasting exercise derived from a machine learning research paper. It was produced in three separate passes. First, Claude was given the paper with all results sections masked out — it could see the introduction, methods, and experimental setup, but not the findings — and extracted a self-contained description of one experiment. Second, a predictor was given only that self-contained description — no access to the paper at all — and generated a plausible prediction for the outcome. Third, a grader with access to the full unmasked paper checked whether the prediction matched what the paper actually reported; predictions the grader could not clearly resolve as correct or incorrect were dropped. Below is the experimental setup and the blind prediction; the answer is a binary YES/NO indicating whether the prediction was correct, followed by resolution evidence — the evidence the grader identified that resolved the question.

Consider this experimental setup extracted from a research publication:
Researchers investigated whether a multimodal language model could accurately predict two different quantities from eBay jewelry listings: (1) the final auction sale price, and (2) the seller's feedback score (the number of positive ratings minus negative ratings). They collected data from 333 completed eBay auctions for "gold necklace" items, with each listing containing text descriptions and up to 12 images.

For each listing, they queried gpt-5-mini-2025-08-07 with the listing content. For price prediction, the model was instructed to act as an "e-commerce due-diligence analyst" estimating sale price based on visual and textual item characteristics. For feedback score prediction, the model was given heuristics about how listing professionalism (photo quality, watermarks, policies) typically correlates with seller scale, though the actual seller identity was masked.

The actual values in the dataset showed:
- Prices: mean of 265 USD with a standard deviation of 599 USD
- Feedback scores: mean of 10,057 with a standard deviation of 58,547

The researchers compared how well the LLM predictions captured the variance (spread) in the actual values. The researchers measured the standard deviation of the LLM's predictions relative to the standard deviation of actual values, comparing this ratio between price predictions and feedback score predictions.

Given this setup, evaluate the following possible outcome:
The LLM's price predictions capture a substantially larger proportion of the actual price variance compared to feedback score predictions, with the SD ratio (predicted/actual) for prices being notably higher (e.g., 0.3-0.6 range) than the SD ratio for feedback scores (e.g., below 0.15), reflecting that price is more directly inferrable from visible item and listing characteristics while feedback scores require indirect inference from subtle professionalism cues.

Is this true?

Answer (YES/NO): NO